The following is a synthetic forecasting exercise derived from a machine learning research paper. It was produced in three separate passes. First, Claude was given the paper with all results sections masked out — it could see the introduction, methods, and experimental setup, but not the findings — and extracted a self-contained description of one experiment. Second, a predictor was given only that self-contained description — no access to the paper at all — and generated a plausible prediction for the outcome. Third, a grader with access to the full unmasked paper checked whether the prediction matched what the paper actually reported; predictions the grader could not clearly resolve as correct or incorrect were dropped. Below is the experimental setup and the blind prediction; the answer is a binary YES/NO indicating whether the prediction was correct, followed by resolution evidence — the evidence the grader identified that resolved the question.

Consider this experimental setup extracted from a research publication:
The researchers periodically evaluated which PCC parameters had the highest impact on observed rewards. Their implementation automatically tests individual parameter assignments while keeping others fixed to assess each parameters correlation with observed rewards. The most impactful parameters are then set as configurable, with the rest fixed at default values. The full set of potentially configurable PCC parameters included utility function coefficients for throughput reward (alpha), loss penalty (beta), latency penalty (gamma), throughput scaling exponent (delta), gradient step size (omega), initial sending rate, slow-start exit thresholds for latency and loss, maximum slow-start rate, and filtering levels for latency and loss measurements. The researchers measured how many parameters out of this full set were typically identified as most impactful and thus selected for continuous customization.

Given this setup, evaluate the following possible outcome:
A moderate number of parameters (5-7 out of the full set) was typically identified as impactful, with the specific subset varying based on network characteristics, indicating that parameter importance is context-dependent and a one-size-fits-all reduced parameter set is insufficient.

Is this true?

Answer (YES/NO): NO